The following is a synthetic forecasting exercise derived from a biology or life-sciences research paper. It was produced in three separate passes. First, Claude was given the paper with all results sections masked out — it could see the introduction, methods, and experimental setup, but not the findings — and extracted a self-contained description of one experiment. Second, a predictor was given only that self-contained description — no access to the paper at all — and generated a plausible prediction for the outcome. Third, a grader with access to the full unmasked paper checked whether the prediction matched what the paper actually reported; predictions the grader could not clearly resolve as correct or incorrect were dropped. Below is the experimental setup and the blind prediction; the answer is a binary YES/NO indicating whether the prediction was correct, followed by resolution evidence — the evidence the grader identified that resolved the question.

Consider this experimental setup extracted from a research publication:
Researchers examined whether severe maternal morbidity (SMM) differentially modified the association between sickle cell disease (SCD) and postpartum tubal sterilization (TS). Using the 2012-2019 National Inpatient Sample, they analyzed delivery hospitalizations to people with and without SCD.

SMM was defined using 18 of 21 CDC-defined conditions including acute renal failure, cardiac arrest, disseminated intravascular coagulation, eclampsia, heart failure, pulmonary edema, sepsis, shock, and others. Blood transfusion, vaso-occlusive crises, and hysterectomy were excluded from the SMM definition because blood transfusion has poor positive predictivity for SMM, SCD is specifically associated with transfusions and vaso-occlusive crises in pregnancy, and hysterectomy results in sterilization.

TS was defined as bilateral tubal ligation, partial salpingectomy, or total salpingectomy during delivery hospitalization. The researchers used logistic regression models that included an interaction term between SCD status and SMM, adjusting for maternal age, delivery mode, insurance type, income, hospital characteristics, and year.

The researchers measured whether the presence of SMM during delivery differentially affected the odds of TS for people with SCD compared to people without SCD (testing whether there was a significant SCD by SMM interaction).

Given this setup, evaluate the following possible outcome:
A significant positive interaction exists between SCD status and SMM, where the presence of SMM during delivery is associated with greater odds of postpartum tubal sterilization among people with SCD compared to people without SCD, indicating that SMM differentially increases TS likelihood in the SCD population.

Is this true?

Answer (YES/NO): YES